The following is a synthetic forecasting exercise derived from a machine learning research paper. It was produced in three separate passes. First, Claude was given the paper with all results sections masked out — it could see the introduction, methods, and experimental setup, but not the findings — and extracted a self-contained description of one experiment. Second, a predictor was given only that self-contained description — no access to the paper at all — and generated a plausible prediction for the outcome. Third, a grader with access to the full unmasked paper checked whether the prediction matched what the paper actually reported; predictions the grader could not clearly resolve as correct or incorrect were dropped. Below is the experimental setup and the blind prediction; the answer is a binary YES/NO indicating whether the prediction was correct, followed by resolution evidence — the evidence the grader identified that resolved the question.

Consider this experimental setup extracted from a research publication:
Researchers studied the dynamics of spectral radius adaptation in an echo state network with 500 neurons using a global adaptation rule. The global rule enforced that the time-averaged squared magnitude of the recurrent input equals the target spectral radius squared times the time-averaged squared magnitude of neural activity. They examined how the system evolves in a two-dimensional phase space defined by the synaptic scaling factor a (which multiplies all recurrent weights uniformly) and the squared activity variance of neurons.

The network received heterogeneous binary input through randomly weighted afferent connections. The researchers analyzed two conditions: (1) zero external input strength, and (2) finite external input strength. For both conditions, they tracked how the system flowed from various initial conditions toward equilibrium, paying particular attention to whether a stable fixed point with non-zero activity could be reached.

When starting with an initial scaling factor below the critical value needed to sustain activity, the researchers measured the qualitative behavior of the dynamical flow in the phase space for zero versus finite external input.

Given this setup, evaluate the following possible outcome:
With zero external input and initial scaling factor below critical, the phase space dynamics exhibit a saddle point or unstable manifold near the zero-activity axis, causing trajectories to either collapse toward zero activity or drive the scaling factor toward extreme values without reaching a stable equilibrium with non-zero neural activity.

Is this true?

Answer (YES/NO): NO